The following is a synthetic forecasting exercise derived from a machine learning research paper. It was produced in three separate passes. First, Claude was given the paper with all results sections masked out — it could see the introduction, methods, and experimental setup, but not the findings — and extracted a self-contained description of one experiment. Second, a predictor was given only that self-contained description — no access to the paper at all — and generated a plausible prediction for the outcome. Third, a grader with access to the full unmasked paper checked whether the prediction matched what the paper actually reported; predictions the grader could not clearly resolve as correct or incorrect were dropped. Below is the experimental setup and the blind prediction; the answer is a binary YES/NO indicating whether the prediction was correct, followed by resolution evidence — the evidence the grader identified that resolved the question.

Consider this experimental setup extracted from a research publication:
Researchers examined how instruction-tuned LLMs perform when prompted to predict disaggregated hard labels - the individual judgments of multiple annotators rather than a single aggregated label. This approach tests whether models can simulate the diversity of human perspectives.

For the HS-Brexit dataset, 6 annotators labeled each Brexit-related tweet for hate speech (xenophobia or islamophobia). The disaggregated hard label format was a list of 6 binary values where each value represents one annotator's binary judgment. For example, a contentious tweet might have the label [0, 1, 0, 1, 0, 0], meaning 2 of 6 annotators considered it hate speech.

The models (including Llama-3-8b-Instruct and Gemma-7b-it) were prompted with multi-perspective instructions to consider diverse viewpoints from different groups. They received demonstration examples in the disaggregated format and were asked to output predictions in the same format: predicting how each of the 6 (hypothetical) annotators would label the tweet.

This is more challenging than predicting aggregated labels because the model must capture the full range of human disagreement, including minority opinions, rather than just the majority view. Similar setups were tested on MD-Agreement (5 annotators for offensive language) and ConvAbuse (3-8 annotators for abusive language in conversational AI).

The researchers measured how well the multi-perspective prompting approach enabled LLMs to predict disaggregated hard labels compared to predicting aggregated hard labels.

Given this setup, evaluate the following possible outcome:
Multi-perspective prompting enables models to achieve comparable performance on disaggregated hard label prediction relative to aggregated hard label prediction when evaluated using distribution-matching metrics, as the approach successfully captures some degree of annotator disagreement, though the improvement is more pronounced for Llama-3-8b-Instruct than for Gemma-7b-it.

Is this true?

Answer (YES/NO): NO